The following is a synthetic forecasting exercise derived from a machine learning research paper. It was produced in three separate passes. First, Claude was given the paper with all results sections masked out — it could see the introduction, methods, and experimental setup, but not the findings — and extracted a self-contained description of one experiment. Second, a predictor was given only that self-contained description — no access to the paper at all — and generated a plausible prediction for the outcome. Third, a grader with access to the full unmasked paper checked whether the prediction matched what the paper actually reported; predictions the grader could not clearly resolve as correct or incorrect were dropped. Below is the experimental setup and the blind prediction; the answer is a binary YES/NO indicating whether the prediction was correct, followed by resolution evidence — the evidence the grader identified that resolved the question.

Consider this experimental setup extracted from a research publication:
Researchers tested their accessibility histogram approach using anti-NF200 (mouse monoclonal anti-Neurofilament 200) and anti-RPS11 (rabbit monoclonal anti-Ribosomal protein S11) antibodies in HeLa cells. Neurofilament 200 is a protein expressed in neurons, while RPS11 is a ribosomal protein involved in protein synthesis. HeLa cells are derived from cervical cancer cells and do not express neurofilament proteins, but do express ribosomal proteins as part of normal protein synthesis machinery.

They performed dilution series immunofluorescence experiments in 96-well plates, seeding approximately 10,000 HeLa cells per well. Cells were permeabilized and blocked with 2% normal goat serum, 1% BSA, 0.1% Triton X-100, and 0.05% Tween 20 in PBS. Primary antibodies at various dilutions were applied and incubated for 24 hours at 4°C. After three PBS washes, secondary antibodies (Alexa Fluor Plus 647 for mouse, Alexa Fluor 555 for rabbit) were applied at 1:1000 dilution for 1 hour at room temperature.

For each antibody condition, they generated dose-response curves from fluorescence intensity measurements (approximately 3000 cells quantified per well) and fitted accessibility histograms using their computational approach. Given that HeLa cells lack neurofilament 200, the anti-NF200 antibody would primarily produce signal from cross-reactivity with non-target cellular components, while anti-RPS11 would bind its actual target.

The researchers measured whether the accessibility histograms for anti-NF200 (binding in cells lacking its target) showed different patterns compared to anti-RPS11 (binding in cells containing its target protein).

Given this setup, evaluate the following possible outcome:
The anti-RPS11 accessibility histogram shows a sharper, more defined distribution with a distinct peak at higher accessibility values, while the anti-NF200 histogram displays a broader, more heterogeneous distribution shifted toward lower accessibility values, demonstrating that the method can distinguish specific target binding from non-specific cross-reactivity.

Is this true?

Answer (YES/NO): NO